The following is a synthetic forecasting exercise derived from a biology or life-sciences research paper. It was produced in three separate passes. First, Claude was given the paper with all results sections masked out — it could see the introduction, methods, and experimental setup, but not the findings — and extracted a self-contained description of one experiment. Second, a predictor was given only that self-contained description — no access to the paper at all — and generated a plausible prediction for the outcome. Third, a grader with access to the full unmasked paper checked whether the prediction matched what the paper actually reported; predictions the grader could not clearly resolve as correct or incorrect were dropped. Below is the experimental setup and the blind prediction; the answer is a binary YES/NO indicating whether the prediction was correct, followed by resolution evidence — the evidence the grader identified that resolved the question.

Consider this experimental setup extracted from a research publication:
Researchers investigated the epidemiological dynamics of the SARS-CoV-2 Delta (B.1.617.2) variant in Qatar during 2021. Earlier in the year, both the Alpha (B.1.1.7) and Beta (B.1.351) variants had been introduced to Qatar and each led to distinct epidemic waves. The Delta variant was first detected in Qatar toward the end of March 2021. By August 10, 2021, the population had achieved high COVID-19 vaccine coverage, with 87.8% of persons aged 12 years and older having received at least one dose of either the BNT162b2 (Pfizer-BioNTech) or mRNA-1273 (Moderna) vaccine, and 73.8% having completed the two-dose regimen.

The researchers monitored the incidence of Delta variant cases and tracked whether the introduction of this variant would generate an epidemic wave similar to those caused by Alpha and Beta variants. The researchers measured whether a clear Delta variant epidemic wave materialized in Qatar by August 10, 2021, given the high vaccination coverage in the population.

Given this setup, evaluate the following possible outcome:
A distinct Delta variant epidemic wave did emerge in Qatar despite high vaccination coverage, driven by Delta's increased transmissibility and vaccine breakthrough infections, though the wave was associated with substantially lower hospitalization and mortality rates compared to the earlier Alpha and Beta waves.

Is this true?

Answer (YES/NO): NO